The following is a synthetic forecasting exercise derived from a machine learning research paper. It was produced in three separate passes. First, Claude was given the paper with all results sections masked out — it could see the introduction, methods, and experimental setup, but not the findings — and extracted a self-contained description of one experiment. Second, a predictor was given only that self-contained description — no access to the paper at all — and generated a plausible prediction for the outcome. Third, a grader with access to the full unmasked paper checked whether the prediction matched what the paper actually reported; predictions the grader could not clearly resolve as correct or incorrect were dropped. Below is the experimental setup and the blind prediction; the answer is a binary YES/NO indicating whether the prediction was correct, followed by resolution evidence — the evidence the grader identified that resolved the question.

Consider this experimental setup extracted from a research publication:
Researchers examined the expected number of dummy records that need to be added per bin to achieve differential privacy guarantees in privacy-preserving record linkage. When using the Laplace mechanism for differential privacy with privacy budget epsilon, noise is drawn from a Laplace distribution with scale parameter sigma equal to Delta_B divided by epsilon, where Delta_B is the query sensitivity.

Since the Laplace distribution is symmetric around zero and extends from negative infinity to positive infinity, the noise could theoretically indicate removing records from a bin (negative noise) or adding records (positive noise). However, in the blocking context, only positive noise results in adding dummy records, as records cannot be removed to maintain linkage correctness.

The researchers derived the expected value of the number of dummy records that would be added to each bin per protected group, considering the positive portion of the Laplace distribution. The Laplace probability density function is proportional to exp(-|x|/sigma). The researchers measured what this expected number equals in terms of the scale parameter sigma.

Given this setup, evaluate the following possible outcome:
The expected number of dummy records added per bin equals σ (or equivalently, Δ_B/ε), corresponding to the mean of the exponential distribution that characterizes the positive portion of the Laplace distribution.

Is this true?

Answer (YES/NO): NO